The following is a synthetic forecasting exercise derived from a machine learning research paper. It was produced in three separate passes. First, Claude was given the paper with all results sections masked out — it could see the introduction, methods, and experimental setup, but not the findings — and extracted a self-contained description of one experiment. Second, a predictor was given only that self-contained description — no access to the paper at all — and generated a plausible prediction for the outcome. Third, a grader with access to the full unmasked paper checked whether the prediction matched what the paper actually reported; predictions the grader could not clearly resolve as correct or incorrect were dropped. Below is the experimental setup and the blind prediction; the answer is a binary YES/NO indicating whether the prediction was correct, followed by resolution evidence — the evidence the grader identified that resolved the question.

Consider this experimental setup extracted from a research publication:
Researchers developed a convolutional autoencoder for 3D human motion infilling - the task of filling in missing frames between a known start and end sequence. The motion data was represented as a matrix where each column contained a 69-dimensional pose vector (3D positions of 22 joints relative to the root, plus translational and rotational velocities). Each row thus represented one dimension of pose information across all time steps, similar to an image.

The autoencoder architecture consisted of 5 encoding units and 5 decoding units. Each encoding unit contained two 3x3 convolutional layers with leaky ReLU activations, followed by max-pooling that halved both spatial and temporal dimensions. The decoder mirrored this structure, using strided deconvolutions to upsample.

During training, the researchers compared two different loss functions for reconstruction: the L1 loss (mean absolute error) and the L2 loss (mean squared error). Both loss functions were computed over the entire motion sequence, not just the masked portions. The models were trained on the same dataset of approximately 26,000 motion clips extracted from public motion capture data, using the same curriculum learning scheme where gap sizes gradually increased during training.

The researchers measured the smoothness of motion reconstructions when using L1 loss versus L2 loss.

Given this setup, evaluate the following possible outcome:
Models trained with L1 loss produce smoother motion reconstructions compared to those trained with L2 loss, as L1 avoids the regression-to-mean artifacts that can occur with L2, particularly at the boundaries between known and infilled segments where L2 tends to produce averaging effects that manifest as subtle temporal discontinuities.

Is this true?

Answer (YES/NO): YES